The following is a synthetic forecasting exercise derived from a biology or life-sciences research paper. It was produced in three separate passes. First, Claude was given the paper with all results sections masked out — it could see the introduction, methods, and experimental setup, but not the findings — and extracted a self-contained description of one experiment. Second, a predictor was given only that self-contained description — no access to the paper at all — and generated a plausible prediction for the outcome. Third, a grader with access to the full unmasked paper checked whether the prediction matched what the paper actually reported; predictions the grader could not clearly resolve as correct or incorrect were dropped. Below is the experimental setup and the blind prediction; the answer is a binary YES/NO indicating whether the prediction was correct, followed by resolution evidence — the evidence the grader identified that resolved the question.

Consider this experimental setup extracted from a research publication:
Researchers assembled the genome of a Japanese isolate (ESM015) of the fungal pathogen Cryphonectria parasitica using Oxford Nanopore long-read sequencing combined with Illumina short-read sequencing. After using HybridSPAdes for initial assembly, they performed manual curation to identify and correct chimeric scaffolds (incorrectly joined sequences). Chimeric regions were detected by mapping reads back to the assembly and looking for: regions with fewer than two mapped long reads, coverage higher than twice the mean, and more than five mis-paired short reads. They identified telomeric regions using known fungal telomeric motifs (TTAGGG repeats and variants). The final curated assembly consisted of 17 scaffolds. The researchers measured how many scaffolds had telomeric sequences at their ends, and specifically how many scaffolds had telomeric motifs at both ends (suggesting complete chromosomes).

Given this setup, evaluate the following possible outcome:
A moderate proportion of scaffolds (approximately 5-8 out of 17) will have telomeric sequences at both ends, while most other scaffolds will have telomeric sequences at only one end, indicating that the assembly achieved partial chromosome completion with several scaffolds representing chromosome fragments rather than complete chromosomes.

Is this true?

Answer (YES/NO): NO